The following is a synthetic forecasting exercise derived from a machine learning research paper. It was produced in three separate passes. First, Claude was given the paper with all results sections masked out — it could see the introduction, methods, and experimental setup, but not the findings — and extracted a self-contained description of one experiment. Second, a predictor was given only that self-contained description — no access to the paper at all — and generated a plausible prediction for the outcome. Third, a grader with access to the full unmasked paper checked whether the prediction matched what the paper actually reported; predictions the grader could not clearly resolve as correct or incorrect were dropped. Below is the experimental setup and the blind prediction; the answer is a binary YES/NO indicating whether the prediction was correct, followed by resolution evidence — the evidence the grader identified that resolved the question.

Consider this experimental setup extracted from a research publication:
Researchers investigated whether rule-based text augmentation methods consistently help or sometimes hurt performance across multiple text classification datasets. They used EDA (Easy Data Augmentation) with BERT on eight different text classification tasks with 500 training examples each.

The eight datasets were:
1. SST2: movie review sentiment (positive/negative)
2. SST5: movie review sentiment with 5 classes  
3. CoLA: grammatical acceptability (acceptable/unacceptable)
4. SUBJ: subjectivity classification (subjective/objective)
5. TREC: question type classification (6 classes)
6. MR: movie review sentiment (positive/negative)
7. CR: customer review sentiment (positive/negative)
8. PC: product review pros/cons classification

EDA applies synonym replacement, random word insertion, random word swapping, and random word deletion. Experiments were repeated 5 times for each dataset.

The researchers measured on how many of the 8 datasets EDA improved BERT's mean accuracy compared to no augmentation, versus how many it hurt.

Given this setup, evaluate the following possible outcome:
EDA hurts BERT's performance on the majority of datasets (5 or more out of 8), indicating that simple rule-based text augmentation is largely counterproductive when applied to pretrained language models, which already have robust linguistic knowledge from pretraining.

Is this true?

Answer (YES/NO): NO